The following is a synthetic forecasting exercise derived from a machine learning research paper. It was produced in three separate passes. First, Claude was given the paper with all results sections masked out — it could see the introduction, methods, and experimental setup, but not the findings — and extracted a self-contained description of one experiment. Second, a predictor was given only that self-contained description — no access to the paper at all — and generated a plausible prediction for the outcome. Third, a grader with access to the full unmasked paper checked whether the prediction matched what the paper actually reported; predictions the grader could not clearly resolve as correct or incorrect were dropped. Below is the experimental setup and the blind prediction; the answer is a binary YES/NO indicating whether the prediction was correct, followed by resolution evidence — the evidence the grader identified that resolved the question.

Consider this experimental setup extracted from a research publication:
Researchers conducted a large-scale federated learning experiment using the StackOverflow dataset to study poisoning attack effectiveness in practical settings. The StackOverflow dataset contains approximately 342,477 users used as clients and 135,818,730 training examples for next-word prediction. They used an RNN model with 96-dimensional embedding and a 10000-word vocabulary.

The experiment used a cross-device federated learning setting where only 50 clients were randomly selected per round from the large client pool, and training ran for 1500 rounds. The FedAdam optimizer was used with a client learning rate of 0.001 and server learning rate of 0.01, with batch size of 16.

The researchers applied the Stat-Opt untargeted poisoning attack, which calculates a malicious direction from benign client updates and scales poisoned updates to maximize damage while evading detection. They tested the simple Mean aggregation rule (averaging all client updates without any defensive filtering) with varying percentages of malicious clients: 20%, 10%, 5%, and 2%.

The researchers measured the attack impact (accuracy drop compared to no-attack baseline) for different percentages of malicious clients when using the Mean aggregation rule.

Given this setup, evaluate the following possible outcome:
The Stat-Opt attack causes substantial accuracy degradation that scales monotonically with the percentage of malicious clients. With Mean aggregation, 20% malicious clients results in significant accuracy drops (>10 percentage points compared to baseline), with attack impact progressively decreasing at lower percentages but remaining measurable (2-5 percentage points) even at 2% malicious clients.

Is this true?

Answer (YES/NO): NO